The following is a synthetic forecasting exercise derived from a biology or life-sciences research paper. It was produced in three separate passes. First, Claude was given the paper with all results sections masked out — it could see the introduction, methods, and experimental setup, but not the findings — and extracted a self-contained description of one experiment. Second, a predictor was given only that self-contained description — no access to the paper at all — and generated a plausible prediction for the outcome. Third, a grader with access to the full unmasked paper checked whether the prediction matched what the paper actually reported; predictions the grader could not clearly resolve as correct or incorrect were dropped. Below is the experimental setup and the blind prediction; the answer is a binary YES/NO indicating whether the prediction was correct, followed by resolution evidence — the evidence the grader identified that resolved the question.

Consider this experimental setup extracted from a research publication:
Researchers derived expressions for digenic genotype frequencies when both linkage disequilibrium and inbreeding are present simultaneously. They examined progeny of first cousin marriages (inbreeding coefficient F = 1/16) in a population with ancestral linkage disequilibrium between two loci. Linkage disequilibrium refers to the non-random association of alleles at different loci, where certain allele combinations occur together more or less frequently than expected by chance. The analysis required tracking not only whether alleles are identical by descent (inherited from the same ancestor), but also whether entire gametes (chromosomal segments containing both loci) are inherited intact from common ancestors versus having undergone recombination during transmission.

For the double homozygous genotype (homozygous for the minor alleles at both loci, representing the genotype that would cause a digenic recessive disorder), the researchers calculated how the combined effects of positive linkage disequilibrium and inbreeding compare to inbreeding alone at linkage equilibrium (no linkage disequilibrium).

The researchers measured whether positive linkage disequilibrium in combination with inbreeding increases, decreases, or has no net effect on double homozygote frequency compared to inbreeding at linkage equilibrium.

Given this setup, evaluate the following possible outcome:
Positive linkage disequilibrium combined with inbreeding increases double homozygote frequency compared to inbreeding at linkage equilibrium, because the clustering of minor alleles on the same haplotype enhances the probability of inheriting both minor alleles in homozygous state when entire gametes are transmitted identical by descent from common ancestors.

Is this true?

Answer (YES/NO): YES